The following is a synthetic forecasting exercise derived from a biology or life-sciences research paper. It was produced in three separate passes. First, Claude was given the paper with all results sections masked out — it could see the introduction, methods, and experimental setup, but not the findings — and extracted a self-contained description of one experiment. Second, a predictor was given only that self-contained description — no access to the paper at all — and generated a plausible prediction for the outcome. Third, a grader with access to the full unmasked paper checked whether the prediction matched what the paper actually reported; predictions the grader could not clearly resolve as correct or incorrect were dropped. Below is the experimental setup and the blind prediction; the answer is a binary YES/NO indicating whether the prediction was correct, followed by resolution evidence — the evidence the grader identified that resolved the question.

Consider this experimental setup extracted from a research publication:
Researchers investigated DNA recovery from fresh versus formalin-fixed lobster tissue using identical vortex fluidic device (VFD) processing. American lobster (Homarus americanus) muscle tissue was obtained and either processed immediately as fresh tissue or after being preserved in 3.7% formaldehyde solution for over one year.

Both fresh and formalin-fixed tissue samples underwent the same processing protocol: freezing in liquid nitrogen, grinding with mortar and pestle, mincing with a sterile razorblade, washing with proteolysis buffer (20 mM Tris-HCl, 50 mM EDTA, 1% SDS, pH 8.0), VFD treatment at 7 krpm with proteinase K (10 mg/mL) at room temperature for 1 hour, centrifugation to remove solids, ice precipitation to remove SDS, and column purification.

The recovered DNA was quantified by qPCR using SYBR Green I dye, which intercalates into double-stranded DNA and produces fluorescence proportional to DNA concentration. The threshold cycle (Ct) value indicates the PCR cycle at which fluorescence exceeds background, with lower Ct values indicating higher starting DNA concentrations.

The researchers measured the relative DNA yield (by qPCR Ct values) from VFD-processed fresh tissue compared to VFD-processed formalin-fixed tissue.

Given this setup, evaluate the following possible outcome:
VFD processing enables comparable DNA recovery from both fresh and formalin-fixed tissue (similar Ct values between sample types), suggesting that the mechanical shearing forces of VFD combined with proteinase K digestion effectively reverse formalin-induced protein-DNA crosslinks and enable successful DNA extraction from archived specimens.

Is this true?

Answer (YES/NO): YES